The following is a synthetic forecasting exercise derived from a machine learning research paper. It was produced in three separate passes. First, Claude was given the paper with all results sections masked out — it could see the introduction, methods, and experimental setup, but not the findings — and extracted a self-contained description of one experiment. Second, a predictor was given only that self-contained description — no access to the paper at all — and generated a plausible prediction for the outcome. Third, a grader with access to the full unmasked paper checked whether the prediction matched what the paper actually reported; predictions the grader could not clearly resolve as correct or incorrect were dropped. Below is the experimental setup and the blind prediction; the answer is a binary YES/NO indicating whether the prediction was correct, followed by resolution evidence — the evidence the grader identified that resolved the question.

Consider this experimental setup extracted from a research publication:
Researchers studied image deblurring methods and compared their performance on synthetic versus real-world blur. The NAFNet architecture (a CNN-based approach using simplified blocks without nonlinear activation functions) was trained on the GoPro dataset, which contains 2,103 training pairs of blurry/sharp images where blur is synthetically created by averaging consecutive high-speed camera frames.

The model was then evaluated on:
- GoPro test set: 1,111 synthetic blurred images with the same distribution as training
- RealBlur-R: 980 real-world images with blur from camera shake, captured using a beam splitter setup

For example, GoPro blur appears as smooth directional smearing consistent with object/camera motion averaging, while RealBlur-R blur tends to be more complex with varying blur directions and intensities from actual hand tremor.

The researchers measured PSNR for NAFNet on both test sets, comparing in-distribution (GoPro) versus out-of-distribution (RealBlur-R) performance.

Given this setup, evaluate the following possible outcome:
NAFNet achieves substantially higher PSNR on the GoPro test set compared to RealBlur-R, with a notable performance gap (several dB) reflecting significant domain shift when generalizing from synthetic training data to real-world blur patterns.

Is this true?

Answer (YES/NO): NO